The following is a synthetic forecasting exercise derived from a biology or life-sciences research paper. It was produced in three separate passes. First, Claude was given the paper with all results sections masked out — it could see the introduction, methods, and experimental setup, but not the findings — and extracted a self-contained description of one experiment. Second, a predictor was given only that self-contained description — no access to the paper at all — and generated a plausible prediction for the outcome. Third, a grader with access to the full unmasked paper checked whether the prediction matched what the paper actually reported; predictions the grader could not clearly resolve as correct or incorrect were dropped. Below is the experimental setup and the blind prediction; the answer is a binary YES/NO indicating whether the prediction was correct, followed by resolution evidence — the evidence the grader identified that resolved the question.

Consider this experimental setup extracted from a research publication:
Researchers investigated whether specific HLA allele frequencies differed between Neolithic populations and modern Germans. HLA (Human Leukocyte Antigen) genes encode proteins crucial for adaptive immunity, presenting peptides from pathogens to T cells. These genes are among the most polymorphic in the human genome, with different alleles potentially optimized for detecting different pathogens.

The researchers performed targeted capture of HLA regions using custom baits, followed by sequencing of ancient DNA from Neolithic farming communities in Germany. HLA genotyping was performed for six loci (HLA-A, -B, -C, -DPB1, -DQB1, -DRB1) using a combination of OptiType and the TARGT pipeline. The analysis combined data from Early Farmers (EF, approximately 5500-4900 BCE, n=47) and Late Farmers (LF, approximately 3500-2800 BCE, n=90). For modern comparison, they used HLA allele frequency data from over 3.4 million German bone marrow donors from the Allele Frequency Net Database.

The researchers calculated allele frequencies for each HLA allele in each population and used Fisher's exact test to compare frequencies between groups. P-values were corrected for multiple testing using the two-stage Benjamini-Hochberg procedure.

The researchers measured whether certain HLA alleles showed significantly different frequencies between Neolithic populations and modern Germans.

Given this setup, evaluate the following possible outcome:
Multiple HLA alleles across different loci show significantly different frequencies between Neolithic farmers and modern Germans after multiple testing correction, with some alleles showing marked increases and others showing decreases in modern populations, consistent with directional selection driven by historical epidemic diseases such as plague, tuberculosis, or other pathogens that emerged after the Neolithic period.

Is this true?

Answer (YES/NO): NO